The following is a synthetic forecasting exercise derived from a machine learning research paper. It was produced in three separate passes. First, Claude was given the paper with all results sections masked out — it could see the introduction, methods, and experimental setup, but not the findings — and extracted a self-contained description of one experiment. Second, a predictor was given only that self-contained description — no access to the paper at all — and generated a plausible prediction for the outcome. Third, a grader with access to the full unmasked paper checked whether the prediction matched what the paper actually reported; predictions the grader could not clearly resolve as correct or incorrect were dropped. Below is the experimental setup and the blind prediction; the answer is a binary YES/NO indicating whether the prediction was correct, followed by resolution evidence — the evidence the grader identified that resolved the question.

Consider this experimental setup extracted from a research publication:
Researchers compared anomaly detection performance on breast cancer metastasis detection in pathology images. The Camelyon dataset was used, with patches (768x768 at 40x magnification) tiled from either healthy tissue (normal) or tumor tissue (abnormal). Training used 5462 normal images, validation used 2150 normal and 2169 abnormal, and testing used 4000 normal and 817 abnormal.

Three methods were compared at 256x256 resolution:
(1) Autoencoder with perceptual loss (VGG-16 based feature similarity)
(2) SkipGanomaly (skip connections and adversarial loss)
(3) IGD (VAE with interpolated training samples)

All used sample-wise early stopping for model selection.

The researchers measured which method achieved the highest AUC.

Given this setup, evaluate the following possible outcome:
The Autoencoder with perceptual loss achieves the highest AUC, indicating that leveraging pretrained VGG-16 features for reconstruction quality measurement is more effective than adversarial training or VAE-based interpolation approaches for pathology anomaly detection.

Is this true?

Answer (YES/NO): YES